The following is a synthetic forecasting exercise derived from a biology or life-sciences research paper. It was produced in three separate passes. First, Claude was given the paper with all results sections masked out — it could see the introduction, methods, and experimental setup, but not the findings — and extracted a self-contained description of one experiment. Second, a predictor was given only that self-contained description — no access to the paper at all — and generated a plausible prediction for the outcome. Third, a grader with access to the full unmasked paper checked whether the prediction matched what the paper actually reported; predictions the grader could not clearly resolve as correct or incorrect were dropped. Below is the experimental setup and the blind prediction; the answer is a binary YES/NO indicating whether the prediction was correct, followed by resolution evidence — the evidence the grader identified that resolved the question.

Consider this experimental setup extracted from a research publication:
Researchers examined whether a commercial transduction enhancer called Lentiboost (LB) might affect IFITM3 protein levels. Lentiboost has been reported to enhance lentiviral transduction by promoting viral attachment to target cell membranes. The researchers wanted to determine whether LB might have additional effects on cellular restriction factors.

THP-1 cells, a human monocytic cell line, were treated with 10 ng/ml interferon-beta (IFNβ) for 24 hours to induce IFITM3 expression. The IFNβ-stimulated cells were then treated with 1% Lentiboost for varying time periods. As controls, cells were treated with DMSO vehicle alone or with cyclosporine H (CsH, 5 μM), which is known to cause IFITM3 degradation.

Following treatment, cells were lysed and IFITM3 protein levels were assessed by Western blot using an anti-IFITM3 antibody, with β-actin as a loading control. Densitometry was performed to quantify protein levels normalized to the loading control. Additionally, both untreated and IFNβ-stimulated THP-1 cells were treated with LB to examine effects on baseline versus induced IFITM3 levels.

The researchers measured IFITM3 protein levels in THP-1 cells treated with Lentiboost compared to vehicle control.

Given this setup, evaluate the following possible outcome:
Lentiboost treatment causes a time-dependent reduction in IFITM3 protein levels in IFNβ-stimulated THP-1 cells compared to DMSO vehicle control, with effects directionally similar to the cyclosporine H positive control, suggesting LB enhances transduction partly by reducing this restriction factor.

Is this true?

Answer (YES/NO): YES